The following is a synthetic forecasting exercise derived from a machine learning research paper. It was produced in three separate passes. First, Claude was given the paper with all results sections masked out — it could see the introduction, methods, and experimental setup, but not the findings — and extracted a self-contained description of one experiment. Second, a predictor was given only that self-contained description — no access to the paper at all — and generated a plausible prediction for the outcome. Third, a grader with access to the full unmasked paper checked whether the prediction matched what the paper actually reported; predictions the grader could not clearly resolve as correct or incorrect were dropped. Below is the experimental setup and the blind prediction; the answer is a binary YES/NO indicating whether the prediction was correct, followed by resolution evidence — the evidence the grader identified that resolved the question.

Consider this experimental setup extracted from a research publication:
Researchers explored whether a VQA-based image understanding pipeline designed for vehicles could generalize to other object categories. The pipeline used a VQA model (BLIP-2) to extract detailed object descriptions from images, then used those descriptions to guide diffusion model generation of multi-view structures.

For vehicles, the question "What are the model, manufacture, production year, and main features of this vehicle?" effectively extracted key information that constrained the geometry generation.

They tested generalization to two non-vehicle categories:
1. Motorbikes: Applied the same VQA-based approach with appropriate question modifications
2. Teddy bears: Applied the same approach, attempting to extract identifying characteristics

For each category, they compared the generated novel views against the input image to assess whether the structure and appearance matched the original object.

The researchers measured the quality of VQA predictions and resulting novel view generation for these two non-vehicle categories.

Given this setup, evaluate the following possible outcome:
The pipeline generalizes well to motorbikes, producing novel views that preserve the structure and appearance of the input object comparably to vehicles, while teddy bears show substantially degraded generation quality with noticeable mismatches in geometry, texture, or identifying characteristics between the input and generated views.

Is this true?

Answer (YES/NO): NO